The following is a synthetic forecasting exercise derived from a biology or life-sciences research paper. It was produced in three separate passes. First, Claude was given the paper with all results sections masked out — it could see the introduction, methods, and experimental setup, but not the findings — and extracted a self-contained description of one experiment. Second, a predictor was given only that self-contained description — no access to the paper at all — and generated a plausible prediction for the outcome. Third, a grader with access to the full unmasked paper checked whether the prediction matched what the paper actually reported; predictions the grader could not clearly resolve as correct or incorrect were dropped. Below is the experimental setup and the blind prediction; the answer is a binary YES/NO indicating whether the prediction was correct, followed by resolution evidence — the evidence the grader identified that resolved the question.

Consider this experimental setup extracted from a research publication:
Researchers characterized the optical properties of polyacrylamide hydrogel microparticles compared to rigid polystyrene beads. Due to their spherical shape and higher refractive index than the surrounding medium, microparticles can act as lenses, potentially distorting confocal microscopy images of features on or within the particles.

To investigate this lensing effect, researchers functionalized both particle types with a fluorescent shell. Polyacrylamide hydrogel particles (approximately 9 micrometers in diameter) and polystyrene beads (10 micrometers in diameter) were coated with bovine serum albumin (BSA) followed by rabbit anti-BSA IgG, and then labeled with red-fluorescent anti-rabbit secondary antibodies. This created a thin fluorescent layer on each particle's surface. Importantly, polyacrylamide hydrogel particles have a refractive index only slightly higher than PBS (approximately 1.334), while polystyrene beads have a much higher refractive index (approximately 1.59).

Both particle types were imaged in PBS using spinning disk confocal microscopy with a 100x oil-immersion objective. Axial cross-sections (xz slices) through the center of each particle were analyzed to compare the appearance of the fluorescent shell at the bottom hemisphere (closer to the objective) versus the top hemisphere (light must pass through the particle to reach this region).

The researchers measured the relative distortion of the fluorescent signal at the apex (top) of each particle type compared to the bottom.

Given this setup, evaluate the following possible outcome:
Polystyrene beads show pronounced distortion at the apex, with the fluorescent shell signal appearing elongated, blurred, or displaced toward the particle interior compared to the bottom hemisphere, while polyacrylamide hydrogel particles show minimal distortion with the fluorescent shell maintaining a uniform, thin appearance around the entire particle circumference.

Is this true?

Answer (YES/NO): YES